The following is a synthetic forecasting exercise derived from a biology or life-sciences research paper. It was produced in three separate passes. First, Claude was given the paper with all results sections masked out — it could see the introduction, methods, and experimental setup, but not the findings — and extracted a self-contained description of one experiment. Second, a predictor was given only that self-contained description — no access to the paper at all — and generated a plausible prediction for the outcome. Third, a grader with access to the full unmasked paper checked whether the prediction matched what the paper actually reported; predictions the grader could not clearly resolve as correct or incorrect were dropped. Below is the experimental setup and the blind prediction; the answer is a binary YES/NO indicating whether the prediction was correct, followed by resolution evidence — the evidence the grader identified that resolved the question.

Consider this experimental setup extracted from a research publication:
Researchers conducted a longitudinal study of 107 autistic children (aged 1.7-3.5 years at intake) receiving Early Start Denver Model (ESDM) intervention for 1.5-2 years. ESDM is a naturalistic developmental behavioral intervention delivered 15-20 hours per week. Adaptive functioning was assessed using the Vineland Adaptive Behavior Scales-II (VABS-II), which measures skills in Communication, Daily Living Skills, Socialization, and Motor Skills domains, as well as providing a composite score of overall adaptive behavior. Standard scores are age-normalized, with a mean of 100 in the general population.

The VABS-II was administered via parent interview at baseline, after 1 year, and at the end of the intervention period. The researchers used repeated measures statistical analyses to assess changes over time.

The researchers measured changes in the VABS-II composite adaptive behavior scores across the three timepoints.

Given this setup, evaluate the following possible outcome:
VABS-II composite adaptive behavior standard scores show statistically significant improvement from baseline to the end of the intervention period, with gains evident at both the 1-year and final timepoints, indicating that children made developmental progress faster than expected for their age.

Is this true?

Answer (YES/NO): YES